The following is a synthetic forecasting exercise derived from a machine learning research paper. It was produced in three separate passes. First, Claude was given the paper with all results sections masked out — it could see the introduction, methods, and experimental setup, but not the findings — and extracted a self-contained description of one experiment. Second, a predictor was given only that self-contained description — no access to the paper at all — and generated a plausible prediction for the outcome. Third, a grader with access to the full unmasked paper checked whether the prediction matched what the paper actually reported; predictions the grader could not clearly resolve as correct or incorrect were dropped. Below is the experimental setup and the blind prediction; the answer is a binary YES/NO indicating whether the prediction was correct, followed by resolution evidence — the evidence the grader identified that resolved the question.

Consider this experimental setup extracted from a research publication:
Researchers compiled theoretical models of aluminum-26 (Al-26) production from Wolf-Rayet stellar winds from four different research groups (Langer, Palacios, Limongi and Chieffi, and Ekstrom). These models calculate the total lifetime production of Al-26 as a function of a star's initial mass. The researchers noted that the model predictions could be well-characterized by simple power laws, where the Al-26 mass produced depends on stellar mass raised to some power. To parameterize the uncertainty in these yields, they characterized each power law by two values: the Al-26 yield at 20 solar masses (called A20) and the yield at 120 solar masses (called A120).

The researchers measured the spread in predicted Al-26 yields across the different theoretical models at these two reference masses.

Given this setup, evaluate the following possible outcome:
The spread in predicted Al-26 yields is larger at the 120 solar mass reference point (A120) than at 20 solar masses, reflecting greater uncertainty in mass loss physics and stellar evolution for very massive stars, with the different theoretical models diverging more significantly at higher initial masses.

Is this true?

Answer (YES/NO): NO